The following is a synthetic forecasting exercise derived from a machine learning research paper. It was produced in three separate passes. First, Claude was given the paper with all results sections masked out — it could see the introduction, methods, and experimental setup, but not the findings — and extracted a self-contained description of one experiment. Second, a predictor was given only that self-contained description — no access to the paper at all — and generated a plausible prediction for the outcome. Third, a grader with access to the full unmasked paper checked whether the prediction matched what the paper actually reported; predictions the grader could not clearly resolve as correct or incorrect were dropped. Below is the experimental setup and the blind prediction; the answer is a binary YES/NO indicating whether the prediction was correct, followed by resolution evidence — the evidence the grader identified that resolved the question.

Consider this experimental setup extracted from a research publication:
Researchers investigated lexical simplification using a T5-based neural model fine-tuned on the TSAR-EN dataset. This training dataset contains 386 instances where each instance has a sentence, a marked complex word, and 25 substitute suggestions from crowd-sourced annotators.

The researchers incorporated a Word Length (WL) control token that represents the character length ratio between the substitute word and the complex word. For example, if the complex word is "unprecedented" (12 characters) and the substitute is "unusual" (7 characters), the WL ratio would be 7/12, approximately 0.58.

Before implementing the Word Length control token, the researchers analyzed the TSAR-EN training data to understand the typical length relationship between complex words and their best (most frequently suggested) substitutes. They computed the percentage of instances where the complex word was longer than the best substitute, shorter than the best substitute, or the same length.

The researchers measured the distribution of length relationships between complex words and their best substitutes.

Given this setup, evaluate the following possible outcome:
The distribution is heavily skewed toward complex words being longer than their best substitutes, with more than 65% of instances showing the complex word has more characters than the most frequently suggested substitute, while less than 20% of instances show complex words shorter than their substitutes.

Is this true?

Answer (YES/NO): NO